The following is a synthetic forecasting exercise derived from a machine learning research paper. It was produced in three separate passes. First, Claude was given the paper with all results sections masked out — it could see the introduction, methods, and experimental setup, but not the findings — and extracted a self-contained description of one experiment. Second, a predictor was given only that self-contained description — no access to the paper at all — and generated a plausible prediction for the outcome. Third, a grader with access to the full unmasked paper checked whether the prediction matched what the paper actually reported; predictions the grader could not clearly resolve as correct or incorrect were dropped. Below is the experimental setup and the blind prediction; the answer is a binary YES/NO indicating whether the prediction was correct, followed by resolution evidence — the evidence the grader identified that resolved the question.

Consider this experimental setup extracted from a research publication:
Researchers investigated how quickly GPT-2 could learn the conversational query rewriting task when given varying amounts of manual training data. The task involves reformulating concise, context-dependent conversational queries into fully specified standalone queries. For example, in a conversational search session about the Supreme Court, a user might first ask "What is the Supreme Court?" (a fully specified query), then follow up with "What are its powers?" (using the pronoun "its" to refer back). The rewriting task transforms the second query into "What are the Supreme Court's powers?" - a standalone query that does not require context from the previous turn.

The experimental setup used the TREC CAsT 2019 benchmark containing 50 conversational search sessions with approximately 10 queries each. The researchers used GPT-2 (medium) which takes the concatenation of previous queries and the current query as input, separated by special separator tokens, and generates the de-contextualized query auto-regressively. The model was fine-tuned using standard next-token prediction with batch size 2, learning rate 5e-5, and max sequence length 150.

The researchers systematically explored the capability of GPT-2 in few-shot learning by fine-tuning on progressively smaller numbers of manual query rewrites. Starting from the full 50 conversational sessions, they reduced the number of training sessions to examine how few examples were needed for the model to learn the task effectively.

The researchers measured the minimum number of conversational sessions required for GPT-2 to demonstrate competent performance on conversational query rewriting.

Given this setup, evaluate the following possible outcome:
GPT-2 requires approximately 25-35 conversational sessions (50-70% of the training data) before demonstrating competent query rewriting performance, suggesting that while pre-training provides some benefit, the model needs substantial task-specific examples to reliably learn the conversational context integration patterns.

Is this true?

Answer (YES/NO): NO